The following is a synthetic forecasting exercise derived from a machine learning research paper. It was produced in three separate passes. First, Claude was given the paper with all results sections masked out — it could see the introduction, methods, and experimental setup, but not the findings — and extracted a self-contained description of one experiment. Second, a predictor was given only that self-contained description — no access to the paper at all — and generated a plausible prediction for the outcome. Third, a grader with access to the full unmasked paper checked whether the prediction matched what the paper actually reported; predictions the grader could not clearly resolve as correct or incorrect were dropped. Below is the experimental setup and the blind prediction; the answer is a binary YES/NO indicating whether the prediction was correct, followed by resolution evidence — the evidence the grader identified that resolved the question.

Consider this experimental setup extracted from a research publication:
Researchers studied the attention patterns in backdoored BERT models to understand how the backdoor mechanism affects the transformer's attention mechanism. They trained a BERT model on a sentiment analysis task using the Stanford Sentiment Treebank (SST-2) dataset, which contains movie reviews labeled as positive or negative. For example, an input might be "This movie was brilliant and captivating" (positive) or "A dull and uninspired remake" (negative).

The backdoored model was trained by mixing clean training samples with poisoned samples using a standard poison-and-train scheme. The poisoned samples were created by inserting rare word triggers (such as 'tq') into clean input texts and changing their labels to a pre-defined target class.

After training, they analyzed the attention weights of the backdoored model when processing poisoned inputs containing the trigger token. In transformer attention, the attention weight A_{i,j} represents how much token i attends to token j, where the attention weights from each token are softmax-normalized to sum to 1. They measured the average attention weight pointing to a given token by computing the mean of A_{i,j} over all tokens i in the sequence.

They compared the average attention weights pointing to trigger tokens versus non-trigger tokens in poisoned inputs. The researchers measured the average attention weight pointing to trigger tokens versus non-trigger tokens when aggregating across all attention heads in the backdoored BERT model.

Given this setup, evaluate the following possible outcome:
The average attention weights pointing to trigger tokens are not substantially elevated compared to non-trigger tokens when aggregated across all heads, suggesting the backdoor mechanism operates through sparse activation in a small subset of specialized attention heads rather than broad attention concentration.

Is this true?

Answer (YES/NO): NO